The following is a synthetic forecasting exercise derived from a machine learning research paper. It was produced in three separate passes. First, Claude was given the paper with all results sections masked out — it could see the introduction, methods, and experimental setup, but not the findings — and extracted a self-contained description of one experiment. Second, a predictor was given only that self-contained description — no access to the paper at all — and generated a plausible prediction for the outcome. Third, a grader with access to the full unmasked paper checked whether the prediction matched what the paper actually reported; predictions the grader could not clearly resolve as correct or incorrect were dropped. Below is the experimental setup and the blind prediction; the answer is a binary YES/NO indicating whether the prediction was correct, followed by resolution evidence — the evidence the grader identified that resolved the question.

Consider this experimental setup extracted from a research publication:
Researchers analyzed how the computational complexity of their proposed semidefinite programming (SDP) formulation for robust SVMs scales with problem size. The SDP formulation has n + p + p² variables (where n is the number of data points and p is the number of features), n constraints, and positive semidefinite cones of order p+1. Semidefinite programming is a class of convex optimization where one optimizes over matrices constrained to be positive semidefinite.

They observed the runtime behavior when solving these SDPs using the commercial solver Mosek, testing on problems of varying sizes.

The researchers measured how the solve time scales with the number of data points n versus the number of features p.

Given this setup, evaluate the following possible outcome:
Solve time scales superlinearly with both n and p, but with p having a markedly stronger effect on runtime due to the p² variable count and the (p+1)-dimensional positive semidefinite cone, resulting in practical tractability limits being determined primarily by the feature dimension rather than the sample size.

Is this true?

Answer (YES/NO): NO